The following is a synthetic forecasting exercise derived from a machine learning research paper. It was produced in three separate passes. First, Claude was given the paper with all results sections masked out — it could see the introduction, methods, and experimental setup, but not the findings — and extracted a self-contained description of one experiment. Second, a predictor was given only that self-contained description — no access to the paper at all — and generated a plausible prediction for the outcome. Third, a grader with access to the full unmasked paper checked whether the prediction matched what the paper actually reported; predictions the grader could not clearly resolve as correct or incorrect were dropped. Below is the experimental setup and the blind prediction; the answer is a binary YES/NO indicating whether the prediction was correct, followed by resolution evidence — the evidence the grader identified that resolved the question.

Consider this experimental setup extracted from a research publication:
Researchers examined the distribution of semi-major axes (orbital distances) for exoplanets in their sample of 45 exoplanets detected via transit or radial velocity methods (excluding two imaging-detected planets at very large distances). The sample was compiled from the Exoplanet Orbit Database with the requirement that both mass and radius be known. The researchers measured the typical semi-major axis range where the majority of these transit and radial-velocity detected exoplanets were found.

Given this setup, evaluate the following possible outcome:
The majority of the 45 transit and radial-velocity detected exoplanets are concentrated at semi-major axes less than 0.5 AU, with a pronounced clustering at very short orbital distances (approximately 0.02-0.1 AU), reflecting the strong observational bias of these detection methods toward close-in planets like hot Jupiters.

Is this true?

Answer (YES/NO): YES